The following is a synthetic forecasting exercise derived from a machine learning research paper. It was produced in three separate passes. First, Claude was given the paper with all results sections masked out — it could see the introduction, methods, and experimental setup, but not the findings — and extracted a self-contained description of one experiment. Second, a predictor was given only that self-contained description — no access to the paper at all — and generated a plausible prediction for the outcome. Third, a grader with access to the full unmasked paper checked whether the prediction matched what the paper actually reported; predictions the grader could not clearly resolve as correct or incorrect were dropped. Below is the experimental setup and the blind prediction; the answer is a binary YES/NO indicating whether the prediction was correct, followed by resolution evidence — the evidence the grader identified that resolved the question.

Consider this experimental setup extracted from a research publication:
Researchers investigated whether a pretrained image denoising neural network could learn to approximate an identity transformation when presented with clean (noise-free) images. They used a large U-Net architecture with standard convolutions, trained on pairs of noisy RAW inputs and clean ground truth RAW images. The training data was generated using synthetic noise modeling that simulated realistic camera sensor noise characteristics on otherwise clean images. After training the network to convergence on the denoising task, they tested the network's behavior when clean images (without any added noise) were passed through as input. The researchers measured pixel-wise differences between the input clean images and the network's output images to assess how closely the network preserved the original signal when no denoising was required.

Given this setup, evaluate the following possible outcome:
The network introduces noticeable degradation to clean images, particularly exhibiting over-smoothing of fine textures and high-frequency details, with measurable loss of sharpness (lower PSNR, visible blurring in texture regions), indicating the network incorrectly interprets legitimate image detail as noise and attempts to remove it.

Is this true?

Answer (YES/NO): NO